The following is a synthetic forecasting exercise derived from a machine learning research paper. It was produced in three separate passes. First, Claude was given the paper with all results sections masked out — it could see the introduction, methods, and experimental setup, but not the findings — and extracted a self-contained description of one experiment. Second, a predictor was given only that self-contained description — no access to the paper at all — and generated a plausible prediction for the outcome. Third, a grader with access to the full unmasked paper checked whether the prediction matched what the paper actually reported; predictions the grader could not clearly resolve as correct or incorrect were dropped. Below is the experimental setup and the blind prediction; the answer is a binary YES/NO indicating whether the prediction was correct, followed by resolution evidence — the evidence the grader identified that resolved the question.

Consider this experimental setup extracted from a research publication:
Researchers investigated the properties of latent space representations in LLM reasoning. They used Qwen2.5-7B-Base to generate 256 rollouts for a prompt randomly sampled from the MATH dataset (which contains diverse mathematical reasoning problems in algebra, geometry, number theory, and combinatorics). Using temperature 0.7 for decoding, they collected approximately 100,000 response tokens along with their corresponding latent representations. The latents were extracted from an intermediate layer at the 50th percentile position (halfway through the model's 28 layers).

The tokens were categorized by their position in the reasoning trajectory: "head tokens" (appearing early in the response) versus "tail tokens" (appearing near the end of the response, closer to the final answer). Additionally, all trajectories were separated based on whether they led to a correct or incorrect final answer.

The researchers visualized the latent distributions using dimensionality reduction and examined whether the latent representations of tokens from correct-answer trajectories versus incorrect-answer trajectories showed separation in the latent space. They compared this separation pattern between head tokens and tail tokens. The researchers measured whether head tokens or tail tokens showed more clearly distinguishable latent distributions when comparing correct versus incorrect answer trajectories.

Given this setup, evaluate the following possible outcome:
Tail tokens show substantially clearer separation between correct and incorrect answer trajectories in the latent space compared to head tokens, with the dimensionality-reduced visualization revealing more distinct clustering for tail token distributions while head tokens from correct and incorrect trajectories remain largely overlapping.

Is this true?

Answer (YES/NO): YES